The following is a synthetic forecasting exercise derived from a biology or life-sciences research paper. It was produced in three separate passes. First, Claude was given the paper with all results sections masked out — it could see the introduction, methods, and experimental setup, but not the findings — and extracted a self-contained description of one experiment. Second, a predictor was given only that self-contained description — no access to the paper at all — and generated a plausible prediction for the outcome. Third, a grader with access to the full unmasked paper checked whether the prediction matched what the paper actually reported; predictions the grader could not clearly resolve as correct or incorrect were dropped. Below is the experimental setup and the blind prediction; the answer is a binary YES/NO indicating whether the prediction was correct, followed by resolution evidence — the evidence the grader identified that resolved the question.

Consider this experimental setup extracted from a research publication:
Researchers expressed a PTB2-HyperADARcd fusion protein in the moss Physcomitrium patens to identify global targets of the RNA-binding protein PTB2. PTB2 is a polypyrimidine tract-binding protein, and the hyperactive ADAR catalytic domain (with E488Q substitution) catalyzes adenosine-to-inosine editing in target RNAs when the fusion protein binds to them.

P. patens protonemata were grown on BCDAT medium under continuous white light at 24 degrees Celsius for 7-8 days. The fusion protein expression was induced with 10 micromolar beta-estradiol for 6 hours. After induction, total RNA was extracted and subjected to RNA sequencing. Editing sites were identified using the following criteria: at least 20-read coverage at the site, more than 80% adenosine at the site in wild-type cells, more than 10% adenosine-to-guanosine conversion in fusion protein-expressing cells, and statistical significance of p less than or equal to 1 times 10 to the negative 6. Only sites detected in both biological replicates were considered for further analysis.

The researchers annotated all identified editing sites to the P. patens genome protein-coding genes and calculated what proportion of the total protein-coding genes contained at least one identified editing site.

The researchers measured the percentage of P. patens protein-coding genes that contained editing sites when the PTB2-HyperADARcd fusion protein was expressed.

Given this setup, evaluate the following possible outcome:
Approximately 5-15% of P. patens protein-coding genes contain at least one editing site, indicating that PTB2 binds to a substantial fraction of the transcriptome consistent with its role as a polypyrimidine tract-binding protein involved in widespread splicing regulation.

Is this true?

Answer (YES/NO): YES